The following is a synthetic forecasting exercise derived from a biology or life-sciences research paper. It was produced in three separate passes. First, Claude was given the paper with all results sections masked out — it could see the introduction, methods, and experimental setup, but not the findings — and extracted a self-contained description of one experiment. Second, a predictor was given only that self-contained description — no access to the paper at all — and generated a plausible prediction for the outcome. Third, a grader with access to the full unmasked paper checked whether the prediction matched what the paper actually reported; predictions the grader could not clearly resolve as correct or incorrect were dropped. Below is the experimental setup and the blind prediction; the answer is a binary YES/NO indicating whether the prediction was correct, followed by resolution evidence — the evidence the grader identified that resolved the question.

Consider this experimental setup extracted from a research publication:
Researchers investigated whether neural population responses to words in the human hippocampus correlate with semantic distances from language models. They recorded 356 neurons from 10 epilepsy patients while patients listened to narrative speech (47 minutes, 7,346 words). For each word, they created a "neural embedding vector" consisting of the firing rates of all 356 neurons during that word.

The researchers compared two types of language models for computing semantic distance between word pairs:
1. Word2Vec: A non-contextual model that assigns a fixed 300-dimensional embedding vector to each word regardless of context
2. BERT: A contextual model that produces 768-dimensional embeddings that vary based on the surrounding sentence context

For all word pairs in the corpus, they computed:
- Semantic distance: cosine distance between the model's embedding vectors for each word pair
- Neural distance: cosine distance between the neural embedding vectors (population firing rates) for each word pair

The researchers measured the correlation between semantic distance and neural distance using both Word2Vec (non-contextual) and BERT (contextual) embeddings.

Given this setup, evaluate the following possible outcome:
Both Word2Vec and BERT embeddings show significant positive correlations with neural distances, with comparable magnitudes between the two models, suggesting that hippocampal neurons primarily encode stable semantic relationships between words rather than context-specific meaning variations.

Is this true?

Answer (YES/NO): NO